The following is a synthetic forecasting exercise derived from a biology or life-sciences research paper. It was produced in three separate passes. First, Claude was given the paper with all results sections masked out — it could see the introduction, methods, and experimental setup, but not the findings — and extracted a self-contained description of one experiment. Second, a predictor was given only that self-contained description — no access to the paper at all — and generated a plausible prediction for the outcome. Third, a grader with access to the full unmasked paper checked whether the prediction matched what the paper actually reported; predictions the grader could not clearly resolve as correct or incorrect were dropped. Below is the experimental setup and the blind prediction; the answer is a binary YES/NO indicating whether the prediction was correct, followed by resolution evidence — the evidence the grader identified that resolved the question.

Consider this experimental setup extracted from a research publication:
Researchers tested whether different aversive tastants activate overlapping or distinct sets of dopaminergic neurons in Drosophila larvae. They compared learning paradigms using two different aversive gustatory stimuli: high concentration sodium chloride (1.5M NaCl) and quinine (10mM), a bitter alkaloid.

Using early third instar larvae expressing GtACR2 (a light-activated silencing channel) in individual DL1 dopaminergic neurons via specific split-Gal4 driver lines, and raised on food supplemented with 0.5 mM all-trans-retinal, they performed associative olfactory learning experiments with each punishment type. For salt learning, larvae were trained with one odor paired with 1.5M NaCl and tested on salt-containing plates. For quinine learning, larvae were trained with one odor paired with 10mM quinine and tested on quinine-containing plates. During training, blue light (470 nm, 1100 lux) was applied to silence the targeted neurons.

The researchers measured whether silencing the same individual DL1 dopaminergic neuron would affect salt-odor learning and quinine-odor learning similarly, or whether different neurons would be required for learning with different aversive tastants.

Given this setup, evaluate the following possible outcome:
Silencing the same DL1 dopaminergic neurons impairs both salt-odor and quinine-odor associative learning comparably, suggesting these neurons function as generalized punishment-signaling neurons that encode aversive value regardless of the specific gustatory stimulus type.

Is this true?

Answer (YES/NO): NO